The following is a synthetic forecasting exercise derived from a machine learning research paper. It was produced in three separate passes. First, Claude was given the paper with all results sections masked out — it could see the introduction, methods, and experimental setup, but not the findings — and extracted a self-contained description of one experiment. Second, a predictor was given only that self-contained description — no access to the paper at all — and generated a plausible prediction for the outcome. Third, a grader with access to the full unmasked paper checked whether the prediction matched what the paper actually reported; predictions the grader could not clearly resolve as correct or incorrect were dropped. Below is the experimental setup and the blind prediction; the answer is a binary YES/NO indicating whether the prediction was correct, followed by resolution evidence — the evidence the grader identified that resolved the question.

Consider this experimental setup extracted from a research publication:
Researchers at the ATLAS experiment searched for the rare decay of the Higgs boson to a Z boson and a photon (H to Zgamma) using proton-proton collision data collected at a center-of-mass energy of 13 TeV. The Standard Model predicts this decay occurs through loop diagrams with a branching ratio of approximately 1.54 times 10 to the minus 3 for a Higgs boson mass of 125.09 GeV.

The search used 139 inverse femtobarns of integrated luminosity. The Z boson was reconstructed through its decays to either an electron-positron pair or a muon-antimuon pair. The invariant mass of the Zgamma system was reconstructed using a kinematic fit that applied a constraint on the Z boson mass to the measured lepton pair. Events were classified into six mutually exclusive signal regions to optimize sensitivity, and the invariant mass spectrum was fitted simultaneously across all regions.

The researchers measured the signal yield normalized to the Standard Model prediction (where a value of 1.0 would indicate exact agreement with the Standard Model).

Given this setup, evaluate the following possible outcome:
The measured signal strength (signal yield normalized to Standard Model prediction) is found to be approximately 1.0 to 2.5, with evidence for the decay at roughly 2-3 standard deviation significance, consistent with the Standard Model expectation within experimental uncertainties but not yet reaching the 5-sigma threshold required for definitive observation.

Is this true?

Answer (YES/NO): YES